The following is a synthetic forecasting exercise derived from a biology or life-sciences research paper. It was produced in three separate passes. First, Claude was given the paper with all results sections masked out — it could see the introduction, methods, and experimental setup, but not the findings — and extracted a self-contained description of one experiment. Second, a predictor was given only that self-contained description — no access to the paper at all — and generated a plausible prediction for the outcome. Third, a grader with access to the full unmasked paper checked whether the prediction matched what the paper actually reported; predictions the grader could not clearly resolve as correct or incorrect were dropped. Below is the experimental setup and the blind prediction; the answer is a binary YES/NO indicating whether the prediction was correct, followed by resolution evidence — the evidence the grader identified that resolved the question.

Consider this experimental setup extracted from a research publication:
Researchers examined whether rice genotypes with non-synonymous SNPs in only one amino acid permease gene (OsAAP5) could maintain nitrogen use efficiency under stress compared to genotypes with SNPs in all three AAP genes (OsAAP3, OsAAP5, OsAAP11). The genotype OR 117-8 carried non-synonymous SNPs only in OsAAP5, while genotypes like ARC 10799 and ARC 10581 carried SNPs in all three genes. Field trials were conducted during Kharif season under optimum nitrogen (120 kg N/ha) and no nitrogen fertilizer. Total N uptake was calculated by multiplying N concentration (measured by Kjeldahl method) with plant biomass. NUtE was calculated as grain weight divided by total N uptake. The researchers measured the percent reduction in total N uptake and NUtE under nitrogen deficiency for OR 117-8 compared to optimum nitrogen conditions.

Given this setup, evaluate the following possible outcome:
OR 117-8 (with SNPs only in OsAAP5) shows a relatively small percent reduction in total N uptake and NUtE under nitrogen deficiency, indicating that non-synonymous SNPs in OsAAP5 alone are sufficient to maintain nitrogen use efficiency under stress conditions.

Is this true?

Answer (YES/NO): NO